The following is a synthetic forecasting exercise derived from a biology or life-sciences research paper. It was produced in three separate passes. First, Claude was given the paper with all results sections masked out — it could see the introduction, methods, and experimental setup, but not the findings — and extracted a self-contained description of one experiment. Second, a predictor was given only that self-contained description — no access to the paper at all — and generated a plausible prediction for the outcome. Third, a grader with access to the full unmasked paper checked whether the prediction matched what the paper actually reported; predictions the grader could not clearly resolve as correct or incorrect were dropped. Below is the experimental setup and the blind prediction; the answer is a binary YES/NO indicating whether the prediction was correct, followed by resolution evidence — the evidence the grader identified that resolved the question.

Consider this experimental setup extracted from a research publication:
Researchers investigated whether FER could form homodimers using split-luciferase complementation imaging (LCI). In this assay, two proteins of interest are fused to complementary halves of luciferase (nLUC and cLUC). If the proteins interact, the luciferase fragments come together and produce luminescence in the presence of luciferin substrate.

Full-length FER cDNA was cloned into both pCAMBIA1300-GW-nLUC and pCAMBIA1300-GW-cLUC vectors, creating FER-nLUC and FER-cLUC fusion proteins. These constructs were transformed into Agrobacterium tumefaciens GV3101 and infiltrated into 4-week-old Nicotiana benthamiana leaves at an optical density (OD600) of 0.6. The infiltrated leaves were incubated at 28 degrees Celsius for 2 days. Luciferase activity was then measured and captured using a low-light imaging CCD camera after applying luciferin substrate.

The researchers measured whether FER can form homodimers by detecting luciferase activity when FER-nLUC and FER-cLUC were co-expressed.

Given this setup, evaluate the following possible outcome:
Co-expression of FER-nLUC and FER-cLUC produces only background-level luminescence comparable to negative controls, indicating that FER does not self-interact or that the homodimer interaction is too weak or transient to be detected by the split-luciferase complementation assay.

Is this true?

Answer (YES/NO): NO